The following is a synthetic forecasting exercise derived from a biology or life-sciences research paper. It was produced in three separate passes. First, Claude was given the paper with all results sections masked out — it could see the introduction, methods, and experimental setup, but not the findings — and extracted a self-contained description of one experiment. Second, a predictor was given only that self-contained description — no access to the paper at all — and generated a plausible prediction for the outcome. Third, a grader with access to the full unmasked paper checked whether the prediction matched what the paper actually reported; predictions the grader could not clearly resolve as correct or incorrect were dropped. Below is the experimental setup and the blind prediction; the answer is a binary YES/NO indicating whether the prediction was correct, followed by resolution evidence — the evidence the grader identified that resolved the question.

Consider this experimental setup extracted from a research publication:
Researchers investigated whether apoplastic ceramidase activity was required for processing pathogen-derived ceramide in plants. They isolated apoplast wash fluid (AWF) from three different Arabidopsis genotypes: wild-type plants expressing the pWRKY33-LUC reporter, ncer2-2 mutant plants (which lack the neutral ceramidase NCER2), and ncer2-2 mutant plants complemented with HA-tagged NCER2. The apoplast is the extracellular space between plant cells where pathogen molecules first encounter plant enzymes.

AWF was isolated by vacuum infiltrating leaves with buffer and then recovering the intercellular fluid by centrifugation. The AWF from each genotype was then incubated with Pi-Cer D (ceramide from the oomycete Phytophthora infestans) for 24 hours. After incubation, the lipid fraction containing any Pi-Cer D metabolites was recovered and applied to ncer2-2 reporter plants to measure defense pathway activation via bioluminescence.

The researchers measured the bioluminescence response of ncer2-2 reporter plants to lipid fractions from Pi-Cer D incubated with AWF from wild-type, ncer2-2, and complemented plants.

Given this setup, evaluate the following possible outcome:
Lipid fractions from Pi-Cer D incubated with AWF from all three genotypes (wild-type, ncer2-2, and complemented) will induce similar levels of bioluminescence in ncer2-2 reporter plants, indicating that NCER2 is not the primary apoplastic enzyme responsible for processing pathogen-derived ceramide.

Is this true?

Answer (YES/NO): NO